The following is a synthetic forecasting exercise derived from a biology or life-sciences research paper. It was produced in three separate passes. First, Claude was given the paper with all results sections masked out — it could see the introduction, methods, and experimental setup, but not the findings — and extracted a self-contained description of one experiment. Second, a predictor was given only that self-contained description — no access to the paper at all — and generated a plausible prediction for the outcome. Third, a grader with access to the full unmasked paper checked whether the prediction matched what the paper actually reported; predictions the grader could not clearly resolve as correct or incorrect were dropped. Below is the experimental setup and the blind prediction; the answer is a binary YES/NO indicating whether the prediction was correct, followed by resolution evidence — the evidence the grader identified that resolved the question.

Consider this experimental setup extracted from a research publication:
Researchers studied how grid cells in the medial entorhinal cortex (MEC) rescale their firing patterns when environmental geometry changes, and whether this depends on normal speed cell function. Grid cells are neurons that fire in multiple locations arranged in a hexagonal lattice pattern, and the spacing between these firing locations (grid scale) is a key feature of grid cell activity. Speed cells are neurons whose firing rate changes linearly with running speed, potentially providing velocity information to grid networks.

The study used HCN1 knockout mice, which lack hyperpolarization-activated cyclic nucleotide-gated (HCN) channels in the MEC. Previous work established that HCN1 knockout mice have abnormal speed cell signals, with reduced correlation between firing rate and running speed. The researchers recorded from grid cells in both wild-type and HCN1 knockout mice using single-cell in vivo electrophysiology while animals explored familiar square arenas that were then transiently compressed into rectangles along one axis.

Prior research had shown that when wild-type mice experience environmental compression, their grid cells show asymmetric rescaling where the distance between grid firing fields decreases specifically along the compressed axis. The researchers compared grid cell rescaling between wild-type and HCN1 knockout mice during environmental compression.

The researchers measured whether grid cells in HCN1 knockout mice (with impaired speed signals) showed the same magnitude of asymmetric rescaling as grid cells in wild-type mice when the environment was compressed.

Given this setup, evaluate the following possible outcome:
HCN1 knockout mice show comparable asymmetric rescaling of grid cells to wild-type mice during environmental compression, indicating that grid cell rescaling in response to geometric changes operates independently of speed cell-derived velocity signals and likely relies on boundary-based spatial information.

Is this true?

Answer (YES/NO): NO